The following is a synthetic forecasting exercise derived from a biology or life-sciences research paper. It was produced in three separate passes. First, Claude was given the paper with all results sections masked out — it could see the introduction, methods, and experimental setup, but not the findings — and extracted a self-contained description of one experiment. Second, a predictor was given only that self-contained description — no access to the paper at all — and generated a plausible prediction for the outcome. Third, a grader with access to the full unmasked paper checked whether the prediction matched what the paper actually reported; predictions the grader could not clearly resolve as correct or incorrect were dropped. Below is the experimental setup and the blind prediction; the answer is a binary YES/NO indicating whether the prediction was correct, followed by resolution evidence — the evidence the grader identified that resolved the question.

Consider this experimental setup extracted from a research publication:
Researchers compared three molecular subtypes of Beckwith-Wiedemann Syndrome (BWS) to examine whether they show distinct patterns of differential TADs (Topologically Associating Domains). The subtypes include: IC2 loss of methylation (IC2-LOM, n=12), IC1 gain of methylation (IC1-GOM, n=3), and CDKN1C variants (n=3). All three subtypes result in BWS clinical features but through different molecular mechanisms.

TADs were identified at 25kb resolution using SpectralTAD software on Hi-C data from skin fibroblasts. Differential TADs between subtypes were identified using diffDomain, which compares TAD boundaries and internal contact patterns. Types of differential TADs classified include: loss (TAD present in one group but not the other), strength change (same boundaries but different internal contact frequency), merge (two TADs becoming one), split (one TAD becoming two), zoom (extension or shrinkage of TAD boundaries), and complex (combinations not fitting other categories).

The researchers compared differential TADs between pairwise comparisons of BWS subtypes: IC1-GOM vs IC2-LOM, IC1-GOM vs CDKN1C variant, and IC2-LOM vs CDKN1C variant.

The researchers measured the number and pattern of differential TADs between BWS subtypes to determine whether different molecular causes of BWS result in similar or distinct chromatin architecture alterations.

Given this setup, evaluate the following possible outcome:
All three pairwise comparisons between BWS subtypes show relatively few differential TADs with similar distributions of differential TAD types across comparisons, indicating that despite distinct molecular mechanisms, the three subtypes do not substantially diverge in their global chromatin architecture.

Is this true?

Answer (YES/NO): NO